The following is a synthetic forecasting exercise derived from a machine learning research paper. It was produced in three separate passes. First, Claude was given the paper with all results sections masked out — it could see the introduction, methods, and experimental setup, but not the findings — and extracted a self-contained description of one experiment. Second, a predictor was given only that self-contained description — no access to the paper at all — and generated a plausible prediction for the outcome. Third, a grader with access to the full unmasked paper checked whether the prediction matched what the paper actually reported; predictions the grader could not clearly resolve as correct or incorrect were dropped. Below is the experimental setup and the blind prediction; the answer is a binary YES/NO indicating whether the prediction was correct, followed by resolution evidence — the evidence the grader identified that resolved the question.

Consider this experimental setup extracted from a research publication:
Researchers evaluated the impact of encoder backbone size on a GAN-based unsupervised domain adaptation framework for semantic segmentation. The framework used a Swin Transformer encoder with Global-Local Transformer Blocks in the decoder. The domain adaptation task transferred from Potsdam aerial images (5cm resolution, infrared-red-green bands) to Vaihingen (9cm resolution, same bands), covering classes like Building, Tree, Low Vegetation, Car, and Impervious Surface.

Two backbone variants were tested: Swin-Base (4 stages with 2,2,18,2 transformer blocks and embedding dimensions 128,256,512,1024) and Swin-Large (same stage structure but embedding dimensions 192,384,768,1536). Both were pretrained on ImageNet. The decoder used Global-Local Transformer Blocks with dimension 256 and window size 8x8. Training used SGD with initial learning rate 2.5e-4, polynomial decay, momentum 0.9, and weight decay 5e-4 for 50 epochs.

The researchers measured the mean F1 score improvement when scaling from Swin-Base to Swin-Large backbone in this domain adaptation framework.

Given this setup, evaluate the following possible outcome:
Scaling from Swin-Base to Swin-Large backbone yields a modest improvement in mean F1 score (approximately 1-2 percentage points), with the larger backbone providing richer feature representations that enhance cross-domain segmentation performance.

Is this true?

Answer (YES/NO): NO